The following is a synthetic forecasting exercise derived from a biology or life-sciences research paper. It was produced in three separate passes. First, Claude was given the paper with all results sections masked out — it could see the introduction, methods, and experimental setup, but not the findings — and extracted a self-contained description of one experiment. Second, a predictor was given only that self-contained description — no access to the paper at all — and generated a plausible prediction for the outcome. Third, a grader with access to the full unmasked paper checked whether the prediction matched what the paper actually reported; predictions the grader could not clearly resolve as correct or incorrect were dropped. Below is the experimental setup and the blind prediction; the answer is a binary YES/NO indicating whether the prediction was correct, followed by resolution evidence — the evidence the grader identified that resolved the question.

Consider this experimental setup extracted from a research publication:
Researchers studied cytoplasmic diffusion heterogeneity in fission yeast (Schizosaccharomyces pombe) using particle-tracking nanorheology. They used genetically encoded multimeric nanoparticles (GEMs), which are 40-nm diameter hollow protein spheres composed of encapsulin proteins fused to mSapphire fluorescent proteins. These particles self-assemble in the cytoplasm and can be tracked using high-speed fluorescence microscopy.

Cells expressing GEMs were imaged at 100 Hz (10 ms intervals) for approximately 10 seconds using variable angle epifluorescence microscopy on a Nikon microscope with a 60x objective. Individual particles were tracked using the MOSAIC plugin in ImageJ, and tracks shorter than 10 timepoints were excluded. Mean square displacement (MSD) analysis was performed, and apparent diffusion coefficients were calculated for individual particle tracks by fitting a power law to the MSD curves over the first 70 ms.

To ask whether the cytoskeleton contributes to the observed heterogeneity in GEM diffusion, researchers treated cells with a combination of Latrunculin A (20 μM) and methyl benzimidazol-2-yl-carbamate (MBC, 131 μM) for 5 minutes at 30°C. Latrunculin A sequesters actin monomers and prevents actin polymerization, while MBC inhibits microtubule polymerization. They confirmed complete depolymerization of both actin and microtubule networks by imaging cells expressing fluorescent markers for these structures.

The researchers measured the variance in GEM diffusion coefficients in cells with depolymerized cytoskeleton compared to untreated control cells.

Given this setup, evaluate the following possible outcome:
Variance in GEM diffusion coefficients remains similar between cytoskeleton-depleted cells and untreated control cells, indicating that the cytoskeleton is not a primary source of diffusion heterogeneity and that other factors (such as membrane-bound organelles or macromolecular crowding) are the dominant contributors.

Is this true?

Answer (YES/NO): YES